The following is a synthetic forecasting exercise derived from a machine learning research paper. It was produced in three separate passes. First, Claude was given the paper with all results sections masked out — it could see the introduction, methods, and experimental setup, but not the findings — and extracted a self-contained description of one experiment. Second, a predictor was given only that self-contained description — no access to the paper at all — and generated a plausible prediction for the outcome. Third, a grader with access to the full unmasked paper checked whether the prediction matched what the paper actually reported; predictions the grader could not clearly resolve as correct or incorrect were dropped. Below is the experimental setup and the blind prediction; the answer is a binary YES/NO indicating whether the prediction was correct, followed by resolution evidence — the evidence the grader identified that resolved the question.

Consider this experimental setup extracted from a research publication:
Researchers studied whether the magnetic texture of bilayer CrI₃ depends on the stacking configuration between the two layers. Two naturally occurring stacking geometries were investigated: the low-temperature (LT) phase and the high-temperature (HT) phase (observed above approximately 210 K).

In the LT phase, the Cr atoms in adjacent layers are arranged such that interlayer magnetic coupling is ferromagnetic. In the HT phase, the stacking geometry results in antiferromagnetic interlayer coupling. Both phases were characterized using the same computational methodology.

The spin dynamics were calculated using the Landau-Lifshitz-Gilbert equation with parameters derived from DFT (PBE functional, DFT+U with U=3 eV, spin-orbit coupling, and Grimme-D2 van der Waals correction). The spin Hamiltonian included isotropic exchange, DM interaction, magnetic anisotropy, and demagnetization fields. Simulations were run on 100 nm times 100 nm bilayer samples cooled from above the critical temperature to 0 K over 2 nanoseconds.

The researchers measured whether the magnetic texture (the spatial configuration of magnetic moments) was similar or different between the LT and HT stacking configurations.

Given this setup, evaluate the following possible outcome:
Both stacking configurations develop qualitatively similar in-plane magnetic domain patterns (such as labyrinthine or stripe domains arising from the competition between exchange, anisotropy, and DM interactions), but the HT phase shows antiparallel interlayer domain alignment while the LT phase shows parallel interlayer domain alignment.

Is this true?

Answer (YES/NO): NO